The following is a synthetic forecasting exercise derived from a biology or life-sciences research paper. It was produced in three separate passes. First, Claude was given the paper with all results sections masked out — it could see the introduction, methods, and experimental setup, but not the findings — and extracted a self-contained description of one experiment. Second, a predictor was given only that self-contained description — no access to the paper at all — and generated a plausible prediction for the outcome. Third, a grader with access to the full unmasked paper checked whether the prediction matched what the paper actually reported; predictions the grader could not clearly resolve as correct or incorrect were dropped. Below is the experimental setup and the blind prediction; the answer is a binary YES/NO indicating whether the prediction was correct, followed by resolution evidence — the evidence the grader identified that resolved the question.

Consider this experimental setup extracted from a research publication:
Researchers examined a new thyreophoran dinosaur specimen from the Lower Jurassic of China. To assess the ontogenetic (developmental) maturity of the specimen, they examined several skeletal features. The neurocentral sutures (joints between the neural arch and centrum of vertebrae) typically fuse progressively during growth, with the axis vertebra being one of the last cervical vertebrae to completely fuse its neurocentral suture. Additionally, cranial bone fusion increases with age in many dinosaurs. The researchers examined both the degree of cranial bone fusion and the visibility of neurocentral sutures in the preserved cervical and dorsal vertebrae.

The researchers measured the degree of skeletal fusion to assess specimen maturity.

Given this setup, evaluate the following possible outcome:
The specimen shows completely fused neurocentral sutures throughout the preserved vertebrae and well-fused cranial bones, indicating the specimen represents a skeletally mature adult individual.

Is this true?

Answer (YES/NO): YES